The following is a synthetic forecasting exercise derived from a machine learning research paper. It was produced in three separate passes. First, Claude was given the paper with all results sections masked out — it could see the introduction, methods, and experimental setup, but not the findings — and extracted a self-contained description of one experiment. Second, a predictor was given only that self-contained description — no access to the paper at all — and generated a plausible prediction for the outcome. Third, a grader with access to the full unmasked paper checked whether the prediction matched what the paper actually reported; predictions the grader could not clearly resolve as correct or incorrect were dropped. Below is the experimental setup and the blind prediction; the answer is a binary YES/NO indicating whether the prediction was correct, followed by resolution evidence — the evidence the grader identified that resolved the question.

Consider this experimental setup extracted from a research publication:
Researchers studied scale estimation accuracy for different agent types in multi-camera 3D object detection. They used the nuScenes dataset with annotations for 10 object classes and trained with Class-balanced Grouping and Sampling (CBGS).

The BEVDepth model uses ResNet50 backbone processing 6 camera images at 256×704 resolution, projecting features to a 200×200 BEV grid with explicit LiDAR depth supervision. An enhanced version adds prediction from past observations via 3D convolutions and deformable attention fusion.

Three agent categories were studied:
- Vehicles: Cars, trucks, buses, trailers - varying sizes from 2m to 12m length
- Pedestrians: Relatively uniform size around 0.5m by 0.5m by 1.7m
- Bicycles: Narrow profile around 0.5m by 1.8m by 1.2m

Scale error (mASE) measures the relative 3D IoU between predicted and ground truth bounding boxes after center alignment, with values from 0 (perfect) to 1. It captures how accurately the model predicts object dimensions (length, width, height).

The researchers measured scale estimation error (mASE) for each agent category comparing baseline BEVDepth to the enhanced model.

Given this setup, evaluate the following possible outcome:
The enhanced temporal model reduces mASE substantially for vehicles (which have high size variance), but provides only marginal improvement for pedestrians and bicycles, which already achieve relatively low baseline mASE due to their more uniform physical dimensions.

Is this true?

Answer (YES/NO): NO